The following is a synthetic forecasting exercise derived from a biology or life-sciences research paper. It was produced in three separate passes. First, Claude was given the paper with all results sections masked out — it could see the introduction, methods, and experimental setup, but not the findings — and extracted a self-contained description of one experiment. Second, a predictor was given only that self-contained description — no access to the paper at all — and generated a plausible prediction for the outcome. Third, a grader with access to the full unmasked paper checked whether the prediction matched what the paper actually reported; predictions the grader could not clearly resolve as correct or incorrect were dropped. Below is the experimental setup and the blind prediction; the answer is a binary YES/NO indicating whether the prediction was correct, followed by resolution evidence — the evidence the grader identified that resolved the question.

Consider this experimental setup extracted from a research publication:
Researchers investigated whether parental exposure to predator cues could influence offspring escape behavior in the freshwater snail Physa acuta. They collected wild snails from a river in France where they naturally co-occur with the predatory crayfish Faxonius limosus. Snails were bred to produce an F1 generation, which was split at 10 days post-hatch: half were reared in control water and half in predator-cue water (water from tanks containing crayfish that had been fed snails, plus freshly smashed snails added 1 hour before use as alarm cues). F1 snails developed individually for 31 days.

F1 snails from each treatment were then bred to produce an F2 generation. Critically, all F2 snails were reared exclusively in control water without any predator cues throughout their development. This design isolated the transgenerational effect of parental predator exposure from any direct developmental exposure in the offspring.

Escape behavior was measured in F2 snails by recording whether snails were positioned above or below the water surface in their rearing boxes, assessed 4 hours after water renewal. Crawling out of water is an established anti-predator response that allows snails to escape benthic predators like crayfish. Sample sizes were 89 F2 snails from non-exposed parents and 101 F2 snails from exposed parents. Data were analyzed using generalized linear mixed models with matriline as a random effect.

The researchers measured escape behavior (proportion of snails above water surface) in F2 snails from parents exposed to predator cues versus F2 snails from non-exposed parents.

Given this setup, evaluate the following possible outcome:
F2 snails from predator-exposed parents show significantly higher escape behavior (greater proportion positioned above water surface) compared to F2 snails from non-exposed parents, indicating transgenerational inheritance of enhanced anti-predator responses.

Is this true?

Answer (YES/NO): NO